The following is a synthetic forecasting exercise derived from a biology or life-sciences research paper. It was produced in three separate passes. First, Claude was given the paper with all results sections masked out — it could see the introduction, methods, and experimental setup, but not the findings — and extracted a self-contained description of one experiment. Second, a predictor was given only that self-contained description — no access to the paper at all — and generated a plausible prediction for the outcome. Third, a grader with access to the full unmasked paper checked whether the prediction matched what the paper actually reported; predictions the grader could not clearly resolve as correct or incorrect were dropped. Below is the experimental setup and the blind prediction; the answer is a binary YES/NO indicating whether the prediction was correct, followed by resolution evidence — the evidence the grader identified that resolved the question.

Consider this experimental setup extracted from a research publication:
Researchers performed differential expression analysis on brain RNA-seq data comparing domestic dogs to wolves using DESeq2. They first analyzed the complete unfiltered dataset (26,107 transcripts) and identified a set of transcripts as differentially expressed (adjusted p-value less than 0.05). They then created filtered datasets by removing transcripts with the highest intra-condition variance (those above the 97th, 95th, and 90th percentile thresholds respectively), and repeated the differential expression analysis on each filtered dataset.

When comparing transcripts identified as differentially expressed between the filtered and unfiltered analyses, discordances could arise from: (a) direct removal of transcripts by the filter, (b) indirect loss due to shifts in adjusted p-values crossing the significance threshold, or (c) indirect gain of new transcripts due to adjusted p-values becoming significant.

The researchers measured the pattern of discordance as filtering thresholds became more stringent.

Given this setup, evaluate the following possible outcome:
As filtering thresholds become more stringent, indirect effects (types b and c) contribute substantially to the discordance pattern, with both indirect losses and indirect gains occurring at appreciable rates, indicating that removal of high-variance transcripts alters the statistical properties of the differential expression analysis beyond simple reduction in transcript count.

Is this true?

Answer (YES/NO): YES